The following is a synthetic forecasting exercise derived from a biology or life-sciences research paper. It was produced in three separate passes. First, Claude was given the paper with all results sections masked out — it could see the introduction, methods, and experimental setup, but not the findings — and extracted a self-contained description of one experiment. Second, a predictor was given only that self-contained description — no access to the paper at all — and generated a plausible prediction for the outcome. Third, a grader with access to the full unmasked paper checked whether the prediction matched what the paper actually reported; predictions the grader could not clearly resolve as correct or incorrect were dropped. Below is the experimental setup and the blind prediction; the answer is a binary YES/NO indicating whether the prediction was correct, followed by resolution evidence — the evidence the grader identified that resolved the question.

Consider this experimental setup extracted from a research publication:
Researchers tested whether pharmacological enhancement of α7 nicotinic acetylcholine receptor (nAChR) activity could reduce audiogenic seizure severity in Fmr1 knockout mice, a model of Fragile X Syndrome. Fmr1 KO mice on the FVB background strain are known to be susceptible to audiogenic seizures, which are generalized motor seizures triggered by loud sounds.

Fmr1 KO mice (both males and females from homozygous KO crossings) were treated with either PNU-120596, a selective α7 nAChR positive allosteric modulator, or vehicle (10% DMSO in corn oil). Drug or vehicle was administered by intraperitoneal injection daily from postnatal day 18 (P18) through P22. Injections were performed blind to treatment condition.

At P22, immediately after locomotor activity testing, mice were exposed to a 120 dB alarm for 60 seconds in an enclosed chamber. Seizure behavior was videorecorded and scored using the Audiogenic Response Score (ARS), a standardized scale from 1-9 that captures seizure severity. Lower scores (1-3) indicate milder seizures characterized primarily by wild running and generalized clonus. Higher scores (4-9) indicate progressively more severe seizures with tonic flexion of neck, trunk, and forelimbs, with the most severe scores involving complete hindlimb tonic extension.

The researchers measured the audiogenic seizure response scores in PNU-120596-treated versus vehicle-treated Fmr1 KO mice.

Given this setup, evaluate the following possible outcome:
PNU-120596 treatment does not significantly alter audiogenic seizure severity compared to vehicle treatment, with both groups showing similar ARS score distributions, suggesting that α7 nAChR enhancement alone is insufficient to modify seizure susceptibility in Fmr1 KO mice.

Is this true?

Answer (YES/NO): NO